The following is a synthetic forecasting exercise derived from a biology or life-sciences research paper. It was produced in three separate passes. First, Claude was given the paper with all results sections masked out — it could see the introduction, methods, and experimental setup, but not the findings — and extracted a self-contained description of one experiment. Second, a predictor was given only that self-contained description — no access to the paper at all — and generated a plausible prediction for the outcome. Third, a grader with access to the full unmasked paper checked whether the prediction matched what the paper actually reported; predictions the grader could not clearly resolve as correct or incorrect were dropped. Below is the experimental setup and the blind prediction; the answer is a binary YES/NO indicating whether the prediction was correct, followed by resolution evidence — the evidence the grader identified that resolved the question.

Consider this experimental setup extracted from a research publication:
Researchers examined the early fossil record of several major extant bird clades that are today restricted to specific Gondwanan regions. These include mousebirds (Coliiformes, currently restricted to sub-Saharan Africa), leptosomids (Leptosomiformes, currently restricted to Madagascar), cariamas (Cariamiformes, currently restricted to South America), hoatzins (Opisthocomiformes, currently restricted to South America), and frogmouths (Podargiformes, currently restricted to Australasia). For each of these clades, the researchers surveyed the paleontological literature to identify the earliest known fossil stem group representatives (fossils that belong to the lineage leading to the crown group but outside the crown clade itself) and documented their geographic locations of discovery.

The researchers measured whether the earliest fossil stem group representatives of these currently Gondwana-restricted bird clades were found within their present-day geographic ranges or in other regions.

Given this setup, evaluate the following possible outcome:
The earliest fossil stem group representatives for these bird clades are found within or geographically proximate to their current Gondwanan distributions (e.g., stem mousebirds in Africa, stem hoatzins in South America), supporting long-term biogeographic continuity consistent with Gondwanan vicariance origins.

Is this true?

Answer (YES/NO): NO